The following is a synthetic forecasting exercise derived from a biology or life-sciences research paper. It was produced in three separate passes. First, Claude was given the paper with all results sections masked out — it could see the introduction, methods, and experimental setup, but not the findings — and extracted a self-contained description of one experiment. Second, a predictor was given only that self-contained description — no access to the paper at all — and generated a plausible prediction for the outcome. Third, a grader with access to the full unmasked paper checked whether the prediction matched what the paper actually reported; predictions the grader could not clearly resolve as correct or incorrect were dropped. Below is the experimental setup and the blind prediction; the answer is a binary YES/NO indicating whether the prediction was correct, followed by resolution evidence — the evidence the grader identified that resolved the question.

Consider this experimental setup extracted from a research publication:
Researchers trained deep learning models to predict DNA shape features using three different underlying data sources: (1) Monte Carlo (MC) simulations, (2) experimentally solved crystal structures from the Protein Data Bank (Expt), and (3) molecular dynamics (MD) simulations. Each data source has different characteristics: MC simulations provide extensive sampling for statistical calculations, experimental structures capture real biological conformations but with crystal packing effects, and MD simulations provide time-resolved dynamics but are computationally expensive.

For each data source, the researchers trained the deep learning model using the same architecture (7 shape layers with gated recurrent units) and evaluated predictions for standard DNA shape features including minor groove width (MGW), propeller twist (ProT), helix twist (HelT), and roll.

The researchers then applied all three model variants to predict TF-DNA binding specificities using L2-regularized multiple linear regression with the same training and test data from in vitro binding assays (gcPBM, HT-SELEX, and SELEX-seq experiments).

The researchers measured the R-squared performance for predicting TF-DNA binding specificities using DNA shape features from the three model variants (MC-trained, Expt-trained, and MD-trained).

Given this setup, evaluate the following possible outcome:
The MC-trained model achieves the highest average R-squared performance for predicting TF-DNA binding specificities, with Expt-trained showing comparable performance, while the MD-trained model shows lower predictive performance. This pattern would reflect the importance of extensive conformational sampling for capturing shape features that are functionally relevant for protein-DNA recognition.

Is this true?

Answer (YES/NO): NO